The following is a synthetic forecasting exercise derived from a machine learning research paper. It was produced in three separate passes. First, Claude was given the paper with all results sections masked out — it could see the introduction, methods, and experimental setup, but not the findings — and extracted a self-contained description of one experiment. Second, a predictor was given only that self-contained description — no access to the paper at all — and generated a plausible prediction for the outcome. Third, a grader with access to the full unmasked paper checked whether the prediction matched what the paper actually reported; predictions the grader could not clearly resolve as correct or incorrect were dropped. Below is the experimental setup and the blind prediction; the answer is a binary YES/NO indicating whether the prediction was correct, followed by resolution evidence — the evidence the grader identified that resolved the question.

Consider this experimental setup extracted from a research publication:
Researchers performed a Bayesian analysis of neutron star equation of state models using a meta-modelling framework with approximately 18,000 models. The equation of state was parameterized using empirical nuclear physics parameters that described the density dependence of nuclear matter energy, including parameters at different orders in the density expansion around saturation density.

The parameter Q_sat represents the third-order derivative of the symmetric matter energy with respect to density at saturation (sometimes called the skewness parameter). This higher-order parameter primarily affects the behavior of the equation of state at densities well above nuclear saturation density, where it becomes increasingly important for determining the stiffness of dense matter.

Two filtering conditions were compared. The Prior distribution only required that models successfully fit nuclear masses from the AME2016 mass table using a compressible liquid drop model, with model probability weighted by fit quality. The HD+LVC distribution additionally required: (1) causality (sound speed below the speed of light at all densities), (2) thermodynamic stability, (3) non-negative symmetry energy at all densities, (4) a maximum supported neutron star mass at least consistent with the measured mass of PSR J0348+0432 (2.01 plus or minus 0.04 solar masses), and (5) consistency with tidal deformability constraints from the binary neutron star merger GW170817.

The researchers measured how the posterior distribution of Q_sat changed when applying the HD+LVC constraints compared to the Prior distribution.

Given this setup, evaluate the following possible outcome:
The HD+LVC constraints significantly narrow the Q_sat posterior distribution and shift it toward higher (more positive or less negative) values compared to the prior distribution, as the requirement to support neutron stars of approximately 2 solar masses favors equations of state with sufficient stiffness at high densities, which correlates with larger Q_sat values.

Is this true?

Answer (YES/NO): NO